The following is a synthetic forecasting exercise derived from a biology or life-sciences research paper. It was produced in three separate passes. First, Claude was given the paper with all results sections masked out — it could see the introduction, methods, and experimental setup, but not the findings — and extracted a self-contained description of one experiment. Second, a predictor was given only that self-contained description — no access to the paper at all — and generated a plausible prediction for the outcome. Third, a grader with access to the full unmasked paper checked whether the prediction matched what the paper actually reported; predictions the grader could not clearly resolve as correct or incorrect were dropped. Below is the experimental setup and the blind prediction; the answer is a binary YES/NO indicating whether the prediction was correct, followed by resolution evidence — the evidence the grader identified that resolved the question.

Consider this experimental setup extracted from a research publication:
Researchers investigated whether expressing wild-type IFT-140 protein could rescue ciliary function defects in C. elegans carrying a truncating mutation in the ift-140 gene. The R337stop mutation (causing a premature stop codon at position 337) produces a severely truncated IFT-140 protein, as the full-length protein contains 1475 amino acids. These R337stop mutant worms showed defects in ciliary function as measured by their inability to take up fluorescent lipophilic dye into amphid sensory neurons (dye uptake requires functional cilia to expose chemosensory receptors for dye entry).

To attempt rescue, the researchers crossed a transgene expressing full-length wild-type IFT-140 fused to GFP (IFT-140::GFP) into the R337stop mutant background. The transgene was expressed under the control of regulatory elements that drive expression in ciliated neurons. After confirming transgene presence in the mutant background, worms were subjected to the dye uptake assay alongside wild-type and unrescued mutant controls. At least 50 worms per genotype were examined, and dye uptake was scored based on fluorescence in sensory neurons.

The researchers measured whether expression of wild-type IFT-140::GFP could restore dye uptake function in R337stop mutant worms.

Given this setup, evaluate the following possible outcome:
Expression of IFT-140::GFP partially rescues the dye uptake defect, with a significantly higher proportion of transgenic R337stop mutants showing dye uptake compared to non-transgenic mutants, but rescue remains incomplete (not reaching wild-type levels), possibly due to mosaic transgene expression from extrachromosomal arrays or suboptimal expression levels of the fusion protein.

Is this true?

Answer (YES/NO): NO